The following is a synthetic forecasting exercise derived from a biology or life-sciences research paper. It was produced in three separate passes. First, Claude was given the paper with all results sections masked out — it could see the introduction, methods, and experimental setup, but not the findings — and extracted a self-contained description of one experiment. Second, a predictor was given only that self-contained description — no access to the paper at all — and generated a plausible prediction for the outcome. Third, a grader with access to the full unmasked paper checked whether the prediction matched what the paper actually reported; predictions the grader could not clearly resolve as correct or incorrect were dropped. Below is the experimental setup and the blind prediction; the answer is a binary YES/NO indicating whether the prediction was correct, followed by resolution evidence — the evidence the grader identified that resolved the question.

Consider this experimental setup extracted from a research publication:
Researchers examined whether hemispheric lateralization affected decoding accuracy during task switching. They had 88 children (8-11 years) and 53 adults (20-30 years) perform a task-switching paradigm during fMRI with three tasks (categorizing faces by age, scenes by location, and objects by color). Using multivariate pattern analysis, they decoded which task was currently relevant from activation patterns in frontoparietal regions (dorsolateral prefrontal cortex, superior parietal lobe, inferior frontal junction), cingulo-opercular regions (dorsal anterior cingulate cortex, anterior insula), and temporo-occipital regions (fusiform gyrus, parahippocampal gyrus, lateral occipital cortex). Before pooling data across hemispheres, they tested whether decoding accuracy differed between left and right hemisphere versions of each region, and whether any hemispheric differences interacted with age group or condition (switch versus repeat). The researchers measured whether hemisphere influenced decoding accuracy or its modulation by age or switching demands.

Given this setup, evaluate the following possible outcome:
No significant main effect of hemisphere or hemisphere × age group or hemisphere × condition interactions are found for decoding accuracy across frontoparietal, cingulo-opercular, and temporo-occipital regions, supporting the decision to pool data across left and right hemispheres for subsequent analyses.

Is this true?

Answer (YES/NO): YES